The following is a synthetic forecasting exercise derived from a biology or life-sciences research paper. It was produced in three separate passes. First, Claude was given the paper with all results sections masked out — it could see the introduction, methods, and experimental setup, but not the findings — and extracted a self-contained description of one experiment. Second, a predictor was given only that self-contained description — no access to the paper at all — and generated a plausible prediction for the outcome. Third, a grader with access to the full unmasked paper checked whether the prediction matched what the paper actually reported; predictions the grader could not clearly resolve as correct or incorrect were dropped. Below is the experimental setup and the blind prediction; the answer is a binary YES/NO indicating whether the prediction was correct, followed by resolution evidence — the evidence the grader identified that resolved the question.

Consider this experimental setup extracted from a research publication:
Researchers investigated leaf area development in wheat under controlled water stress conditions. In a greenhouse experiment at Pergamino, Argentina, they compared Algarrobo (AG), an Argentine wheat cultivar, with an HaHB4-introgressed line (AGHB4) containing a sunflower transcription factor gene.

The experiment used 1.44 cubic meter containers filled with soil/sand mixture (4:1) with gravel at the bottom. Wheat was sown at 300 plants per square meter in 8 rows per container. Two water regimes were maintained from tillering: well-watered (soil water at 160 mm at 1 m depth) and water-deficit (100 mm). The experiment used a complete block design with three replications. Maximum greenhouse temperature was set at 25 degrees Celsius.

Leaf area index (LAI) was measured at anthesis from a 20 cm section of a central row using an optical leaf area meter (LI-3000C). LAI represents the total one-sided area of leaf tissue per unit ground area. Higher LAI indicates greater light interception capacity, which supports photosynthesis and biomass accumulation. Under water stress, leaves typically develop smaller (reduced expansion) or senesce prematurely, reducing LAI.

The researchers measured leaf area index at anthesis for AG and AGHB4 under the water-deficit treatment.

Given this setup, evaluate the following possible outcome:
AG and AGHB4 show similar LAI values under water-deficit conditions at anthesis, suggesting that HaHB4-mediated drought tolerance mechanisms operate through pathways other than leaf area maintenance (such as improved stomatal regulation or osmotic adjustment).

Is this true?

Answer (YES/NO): NO